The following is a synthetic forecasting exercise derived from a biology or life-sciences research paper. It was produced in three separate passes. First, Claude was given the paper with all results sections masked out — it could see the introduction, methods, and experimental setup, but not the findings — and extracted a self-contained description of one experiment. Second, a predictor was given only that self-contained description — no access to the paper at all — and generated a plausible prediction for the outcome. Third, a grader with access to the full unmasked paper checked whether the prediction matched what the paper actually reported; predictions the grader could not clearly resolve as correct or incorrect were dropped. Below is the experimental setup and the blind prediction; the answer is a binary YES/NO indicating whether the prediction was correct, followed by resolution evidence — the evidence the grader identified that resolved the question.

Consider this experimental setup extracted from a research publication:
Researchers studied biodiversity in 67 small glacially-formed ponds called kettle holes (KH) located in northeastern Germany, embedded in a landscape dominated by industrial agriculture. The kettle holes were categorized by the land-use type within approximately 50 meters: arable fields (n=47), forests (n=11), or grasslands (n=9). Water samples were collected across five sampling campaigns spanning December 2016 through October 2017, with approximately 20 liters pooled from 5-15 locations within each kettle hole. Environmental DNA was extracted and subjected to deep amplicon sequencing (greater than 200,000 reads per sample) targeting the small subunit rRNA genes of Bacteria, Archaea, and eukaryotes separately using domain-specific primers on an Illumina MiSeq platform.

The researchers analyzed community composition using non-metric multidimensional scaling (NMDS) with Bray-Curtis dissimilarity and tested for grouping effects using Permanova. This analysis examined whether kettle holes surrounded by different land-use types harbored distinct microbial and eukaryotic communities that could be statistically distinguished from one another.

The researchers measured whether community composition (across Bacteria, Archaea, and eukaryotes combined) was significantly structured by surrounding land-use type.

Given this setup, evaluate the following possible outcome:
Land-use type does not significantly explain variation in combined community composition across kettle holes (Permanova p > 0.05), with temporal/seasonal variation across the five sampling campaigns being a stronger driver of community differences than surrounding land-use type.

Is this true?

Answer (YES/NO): NO